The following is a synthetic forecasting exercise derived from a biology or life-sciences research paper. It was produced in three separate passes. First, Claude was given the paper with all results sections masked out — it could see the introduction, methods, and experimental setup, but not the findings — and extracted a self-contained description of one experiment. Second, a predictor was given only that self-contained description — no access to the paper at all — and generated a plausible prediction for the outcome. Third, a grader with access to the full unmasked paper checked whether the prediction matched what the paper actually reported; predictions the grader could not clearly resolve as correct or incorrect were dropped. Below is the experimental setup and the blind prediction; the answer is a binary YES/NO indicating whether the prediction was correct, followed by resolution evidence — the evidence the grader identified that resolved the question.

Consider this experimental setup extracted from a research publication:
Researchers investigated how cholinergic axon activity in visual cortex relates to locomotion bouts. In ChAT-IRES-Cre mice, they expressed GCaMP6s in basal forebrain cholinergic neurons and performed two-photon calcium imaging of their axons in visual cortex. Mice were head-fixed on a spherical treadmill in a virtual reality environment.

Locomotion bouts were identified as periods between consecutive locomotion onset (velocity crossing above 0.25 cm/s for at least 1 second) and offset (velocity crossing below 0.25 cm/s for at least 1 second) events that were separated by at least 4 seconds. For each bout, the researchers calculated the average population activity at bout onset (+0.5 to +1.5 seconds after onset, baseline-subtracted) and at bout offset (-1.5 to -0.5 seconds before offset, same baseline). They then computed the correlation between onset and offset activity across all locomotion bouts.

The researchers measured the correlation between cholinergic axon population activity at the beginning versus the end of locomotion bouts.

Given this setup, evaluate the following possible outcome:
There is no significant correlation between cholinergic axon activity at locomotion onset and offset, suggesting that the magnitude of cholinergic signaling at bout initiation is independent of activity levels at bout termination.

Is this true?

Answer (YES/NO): NO